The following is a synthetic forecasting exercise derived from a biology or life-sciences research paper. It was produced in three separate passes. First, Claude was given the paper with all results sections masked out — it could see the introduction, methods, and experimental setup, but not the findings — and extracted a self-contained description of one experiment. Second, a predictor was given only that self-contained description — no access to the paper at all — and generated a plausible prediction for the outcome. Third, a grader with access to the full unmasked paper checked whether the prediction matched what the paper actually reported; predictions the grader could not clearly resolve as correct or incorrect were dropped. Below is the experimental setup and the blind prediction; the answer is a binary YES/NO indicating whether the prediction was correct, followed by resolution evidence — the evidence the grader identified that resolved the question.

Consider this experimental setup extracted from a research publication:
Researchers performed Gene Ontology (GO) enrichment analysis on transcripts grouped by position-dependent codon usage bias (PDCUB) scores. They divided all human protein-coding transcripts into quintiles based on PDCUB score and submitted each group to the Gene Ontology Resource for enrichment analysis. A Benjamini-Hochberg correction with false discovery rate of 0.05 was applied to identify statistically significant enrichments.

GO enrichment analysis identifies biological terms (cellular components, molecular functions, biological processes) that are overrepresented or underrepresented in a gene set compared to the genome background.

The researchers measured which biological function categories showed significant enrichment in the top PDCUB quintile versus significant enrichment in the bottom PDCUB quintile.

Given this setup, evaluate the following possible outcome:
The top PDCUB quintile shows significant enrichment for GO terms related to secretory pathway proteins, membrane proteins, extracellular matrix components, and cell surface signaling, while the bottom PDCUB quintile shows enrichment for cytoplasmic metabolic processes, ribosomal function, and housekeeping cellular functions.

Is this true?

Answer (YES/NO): NO